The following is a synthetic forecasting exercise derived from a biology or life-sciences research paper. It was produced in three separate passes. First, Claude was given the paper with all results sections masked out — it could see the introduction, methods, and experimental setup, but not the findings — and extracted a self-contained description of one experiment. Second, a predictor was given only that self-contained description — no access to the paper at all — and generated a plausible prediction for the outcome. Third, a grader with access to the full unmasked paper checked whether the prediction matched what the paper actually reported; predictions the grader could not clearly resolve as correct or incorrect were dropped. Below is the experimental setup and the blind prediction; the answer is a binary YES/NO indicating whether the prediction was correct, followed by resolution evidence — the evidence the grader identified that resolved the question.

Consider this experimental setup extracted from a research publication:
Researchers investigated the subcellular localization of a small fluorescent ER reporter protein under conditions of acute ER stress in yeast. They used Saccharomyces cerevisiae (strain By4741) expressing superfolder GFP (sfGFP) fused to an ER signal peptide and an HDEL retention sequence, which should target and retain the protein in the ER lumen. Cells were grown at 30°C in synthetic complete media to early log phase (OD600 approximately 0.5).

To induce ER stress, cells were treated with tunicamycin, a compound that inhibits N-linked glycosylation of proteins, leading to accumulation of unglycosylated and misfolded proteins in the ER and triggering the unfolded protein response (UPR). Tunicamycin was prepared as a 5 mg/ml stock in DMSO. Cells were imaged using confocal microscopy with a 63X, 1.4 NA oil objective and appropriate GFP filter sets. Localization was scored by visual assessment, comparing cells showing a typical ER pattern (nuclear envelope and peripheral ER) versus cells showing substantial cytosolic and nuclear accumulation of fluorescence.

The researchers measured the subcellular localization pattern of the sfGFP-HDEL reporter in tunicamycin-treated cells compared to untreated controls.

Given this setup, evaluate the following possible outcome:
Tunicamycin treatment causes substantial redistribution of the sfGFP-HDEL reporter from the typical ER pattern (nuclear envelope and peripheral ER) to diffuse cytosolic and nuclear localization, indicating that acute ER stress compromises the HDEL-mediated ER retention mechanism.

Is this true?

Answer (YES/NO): NO